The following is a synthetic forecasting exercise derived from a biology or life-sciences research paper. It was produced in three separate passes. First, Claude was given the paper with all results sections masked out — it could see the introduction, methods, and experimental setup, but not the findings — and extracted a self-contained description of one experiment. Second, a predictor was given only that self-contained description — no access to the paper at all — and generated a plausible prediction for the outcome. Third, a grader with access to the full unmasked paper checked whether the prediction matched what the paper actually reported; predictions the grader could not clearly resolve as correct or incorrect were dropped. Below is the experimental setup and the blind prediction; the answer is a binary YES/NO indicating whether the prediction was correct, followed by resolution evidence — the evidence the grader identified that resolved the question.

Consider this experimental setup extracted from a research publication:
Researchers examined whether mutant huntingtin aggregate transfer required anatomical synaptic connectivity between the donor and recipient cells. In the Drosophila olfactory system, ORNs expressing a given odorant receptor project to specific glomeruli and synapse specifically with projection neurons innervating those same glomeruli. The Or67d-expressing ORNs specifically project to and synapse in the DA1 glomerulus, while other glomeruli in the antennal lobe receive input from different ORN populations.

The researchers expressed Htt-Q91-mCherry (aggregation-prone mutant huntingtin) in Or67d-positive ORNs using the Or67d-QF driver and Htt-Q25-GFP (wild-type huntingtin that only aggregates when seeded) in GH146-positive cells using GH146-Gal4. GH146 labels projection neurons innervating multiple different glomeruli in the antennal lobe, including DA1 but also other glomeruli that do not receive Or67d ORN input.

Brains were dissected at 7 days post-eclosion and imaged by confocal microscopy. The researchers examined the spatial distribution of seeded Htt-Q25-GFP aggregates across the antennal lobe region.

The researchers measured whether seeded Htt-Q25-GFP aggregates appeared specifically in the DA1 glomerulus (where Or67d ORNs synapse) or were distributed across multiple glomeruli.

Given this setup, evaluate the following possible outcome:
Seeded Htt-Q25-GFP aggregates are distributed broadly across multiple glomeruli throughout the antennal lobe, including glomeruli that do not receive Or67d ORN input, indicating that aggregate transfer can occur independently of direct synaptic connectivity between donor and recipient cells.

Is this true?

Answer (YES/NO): NO